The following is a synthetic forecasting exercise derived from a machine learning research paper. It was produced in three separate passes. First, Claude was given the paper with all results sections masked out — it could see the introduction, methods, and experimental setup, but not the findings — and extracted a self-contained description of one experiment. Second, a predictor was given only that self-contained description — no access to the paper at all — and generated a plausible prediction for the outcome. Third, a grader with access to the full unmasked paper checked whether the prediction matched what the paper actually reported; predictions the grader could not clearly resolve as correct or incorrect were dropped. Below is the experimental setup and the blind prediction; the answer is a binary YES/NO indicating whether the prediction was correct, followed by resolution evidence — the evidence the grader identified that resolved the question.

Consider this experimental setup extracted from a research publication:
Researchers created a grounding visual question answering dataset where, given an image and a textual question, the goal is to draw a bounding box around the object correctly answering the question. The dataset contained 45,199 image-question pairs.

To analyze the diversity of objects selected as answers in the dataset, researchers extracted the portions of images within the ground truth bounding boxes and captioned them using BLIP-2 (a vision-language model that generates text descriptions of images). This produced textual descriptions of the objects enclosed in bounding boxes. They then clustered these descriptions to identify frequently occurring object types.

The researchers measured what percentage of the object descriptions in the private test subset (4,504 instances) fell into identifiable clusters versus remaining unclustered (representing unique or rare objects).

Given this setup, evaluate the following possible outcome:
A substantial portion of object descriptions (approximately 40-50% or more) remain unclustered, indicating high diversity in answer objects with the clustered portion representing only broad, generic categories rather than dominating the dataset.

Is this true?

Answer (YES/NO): NO